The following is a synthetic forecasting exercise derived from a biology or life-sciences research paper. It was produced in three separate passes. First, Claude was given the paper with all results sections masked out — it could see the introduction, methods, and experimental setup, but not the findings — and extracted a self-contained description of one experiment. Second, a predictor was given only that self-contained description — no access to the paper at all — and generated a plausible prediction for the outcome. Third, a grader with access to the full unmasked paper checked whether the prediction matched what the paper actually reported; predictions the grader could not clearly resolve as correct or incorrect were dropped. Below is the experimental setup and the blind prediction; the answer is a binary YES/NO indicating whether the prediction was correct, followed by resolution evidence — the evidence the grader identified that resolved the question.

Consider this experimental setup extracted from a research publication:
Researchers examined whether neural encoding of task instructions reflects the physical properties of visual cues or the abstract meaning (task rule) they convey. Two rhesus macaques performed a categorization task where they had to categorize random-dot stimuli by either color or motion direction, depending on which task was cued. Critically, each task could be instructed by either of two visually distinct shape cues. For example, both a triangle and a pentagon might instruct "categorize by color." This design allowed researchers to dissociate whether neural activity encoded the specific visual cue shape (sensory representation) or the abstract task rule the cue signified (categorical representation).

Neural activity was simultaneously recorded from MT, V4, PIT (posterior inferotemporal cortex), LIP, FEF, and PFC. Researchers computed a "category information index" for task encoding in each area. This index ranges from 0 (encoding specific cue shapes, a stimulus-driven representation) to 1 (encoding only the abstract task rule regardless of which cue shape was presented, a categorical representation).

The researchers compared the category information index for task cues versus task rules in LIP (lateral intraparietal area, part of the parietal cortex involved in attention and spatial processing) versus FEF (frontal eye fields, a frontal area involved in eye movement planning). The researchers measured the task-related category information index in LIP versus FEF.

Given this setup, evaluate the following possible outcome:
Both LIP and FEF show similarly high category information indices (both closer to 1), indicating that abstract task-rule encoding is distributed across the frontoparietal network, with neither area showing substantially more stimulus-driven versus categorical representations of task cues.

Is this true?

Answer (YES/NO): NO